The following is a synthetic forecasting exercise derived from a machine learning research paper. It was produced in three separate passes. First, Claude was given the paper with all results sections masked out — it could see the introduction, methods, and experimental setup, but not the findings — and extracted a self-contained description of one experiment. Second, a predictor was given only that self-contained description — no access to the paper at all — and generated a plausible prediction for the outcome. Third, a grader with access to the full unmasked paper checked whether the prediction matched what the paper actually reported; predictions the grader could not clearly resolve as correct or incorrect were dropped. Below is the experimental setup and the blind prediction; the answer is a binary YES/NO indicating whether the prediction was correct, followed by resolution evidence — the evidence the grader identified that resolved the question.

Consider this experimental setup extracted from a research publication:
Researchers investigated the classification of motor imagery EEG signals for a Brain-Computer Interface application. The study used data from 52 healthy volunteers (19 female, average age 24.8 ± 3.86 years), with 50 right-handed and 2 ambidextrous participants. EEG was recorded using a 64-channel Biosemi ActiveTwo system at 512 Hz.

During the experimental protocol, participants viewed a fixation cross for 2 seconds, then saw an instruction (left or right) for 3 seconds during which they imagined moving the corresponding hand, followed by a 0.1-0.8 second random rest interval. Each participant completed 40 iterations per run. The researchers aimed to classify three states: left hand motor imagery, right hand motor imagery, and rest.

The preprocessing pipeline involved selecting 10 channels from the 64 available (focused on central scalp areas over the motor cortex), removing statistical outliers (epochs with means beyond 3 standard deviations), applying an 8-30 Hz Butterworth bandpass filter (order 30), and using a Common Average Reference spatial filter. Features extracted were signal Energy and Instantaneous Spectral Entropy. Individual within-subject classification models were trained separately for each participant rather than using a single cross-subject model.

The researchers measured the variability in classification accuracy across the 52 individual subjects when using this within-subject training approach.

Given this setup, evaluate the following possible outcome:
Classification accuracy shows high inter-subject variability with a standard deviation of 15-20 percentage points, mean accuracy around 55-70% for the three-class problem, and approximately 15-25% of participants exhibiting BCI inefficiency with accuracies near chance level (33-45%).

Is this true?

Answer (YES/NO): NO